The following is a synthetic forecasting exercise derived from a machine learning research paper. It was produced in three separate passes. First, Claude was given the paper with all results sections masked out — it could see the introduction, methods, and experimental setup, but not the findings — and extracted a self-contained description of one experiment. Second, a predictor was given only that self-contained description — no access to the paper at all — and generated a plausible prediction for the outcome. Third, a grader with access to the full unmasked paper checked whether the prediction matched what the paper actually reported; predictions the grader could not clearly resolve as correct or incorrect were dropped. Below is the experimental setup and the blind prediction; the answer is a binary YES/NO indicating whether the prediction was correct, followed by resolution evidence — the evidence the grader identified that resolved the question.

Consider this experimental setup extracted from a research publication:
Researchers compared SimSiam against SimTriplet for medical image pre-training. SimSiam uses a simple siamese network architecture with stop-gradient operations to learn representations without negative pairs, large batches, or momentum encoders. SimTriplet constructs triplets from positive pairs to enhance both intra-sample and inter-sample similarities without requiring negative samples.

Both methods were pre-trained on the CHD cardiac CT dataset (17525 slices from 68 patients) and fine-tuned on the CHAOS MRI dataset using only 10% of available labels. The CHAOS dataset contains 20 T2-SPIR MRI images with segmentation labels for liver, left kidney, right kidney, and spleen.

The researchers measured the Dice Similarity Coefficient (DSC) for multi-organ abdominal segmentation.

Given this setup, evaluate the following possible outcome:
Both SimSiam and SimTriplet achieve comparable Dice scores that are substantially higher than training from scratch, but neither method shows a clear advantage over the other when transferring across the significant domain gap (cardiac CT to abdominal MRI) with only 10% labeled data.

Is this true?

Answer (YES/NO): NO